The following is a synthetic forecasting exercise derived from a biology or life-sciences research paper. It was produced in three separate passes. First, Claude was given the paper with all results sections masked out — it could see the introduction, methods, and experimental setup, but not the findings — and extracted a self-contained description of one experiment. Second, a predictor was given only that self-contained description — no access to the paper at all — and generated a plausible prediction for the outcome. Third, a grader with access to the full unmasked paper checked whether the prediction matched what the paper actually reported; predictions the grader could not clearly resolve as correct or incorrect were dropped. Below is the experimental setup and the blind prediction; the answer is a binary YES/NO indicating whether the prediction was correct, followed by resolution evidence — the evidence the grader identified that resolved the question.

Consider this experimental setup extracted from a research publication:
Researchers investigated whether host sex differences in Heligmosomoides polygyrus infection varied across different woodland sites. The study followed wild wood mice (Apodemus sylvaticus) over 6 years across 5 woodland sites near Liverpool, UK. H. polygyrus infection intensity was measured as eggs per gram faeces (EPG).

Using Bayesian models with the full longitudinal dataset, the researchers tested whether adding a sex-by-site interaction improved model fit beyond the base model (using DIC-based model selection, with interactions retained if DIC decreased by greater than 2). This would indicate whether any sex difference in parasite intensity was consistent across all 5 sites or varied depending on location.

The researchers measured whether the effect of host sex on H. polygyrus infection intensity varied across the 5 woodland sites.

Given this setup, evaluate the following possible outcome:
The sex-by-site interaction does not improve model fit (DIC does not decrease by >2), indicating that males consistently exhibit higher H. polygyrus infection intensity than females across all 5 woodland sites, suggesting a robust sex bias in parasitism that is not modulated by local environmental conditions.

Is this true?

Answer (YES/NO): NO